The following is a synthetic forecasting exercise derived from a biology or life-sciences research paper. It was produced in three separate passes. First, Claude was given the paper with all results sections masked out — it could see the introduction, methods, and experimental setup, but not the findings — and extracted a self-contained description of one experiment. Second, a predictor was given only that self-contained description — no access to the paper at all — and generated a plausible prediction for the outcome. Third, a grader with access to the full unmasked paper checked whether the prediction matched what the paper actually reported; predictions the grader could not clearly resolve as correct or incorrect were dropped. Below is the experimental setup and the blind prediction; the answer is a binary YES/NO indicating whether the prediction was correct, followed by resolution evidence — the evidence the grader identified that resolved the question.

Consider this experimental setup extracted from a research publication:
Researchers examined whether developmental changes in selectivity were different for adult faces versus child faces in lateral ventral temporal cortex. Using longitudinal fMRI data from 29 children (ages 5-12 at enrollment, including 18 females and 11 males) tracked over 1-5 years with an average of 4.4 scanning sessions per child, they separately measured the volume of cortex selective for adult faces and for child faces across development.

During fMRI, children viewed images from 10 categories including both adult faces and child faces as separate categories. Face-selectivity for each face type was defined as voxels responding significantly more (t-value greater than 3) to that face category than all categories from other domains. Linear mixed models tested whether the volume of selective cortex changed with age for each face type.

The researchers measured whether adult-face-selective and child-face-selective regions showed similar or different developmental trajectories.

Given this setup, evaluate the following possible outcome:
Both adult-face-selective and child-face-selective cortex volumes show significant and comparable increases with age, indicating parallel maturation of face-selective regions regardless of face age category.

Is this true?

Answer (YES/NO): YES